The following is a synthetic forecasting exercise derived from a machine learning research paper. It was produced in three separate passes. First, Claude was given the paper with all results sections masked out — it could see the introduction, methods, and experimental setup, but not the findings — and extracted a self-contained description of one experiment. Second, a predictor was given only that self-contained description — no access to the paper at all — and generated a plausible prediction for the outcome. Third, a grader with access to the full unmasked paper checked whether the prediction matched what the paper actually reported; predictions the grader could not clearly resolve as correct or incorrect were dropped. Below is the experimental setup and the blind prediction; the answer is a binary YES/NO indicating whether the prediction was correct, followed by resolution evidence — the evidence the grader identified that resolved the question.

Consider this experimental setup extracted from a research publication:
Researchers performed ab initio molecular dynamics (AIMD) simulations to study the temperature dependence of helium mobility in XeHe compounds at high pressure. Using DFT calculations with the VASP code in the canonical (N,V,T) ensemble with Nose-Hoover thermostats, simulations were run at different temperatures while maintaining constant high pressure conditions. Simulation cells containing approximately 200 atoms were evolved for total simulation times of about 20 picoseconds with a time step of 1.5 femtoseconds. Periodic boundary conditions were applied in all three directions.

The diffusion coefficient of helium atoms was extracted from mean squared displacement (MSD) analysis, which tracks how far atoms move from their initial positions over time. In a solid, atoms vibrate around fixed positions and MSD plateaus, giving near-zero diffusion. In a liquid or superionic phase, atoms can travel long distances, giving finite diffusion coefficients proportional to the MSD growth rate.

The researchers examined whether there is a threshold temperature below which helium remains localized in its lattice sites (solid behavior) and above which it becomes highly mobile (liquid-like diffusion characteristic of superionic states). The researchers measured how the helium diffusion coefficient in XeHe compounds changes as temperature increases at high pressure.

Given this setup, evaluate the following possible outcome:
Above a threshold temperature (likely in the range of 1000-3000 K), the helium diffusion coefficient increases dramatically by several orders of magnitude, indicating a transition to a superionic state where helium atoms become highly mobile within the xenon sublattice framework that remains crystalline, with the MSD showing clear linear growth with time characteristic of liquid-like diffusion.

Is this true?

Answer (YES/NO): NO